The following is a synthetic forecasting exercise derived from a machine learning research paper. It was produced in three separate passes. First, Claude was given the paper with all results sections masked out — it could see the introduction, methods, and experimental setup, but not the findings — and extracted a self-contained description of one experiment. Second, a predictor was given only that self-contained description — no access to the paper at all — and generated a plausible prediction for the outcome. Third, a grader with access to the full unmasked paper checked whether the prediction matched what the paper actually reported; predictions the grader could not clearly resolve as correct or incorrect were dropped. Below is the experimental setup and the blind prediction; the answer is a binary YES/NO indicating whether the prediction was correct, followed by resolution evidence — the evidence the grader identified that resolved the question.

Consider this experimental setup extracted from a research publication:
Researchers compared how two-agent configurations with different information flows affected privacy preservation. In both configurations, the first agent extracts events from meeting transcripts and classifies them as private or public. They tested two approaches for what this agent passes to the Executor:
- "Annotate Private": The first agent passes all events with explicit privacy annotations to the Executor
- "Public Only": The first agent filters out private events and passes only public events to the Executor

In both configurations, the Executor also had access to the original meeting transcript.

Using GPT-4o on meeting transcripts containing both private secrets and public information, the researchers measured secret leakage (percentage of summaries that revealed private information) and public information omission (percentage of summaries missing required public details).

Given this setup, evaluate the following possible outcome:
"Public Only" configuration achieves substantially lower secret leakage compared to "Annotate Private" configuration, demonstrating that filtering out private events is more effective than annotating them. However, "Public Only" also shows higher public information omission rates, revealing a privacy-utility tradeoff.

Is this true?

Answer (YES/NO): NO